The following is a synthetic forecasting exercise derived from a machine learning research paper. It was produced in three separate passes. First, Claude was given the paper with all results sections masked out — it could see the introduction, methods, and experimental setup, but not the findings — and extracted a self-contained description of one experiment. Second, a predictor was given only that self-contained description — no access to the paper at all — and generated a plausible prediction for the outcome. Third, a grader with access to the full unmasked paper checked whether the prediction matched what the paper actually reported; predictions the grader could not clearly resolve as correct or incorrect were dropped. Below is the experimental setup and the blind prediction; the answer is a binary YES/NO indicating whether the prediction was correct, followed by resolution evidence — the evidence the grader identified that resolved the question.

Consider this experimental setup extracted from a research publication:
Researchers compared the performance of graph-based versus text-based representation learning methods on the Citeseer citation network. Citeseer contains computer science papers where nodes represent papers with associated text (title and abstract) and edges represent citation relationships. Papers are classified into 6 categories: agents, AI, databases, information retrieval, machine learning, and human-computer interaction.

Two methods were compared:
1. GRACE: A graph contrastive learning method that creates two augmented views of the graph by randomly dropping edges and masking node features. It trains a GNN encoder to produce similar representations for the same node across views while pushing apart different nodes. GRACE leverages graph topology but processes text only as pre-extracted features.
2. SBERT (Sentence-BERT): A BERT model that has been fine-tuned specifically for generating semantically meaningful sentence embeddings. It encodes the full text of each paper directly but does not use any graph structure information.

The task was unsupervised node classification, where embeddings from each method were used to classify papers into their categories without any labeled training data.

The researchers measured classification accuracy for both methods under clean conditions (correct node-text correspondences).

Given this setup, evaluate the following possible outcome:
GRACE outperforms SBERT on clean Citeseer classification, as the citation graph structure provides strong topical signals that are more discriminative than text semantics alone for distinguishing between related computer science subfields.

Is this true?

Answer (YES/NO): YES